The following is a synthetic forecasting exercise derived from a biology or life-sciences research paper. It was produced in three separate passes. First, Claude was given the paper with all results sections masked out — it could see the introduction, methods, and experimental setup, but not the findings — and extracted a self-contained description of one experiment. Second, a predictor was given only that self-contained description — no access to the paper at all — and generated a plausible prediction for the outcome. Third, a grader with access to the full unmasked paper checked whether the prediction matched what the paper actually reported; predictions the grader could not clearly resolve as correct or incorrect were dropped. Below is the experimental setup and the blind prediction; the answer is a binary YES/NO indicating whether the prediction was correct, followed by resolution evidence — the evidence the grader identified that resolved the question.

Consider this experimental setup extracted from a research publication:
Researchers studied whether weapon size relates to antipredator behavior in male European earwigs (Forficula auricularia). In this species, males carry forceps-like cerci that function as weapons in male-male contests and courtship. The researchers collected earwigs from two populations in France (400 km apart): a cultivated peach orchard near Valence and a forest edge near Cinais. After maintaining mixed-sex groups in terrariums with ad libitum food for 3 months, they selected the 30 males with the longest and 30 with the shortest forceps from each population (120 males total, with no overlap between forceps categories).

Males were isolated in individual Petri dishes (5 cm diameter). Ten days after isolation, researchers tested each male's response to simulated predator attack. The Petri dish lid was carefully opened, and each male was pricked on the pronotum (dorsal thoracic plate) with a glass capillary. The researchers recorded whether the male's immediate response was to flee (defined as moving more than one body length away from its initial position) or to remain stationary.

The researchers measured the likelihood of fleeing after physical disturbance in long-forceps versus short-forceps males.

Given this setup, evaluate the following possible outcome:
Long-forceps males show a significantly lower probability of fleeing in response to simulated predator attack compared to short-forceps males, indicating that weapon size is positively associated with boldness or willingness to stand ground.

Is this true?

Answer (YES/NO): NO